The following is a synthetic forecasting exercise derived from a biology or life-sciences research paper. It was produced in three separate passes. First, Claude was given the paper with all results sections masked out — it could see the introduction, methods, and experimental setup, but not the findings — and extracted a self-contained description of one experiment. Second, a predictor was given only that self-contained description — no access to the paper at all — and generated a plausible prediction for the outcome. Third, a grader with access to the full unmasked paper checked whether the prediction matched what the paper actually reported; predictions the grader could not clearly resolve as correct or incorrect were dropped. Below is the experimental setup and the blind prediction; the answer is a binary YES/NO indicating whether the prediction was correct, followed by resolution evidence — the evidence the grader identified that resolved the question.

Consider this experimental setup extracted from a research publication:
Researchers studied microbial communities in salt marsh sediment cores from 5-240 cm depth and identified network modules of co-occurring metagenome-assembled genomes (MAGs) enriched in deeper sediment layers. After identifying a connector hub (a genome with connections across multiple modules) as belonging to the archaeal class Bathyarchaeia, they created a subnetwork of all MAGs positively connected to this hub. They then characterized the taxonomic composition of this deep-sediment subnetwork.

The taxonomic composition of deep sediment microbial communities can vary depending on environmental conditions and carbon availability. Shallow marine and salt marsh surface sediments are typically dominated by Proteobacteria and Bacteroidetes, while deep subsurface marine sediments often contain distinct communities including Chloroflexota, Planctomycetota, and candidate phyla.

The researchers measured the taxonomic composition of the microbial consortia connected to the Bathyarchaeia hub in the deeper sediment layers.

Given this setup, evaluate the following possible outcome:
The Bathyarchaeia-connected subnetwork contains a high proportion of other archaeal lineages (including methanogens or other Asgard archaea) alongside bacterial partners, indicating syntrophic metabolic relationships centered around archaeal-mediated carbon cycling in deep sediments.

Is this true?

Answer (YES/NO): NO